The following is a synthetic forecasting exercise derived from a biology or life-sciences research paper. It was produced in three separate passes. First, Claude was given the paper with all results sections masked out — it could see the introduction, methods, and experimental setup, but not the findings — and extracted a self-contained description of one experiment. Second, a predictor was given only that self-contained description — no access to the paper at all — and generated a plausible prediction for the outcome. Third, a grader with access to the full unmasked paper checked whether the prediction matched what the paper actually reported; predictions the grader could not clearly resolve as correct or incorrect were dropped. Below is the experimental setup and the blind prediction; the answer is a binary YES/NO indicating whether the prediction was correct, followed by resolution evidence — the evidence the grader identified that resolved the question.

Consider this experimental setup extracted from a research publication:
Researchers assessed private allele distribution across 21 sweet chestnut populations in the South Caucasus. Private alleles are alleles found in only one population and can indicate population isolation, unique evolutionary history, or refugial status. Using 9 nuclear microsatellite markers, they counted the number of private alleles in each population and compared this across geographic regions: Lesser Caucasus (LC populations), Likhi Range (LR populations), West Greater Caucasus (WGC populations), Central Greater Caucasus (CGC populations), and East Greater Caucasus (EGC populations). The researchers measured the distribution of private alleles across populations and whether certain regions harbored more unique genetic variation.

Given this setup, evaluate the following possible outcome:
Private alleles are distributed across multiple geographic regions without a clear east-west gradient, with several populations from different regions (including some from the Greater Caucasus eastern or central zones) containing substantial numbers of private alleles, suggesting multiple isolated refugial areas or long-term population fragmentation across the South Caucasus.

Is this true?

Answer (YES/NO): NO